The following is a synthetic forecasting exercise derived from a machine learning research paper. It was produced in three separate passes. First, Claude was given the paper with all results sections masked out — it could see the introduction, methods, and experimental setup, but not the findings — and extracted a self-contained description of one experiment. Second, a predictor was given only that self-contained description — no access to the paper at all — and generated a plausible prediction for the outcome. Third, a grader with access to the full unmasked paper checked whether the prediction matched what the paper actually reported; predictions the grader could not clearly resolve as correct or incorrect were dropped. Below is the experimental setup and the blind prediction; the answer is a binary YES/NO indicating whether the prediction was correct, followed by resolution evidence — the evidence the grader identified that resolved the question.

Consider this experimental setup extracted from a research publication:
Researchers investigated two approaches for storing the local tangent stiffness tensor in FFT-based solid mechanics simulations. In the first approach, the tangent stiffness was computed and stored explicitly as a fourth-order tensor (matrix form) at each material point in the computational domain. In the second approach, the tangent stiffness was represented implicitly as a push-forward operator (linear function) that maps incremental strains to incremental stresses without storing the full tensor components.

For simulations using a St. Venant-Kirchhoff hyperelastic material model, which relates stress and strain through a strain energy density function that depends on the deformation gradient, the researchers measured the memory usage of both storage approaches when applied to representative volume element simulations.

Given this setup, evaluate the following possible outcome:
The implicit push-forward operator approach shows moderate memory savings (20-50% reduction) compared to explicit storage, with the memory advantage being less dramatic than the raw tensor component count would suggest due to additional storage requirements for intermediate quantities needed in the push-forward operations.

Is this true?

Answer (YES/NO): YES